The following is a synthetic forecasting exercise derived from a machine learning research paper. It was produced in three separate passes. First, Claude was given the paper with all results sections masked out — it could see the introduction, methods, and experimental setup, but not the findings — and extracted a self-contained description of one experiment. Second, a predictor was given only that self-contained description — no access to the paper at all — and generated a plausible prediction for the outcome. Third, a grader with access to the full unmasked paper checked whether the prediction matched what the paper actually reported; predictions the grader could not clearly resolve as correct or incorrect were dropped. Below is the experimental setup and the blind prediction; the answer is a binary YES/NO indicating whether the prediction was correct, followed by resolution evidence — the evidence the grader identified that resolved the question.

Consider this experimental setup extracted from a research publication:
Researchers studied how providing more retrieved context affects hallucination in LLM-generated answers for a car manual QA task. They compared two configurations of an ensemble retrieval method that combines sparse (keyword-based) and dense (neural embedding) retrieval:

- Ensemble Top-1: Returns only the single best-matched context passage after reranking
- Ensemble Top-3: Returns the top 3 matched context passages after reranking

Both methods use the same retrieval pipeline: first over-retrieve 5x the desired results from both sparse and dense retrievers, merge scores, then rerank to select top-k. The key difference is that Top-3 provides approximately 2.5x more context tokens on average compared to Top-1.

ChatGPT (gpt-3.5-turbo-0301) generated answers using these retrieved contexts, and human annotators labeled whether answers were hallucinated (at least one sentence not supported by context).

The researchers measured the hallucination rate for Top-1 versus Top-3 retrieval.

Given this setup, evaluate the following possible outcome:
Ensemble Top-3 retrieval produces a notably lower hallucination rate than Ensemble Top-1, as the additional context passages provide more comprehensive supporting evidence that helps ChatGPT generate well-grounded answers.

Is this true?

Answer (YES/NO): YES